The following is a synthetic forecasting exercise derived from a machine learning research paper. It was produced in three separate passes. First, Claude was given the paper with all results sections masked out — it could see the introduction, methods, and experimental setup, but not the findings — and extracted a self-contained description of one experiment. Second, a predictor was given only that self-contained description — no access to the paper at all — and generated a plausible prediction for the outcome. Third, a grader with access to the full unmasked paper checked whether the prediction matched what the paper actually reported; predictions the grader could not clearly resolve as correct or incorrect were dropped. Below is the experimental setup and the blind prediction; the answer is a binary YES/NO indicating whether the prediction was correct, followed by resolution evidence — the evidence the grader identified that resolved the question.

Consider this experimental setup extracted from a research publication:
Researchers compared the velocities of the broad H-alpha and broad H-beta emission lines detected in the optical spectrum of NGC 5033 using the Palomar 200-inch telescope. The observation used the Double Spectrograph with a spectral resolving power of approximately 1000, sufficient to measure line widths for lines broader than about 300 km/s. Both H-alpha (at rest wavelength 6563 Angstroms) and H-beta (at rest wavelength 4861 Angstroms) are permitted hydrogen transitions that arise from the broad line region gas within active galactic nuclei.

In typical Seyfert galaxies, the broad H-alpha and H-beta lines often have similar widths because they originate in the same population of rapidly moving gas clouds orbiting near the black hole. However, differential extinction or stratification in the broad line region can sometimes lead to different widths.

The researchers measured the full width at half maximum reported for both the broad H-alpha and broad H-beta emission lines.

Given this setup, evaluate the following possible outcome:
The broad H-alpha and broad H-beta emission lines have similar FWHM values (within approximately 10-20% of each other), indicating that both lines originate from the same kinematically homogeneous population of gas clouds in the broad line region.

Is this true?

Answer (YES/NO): NO